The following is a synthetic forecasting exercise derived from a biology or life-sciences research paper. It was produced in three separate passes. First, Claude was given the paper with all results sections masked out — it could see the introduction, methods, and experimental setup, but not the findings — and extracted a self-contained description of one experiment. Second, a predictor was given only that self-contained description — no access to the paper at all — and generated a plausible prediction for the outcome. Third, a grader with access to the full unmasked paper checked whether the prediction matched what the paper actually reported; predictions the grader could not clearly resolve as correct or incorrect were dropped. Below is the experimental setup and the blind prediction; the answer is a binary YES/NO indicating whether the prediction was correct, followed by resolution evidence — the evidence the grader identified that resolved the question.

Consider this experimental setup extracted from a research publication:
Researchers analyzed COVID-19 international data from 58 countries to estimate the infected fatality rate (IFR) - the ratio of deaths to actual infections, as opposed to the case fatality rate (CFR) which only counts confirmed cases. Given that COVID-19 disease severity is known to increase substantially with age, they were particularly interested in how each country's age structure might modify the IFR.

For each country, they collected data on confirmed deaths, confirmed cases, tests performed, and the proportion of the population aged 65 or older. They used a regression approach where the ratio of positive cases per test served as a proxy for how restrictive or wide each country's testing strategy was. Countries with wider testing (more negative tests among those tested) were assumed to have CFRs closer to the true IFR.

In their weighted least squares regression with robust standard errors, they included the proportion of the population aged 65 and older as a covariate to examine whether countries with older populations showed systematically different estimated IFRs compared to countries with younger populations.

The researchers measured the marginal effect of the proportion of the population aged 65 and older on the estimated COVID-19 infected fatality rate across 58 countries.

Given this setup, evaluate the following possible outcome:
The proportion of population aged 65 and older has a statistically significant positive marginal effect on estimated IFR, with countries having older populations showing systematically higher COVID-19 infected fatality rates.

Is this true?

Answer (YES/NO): YES